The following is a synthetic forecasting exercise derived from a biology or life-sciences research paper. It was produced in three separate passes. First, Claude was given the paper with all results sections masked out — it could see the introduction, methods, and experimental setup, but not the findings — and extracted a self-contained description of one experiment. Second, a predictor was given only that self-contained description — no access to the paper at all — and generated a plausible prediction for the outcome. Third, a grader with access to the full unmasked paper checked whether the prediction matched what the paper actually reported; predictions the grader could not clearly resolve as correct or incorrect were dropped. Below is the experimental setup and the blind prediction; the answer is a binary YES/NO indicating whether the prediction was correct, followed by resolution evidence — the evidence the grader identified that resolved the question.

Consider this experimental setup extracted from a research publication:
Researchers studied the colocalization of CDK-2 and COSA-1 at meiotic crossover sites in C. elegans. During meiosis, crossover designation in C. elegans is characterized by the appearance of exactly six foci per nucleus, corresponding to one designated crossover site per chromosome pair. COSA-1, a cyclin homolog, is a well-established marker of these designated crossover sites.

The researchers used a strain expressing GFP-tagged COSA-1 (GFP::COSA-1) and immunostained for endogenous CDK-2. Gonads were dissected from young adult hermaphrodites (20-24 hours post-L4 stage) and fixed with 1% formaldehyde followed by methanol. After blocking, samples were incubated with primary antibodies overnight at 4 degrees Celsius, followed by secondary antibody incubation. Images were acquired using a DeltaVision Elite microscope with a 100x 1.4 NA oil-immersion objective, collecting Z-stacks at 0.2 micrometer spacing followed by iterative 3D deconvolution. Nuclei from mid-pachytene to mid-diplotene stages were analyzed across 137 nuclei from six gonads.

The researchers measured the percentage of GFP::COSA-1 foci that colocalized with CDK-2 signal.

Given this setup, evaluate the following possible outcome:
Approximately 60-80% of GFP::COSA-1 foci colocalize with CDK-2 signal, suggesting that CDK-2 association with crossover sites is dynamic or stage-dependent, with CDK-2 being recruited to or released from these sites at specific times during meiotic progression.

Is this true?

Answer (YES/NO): NO